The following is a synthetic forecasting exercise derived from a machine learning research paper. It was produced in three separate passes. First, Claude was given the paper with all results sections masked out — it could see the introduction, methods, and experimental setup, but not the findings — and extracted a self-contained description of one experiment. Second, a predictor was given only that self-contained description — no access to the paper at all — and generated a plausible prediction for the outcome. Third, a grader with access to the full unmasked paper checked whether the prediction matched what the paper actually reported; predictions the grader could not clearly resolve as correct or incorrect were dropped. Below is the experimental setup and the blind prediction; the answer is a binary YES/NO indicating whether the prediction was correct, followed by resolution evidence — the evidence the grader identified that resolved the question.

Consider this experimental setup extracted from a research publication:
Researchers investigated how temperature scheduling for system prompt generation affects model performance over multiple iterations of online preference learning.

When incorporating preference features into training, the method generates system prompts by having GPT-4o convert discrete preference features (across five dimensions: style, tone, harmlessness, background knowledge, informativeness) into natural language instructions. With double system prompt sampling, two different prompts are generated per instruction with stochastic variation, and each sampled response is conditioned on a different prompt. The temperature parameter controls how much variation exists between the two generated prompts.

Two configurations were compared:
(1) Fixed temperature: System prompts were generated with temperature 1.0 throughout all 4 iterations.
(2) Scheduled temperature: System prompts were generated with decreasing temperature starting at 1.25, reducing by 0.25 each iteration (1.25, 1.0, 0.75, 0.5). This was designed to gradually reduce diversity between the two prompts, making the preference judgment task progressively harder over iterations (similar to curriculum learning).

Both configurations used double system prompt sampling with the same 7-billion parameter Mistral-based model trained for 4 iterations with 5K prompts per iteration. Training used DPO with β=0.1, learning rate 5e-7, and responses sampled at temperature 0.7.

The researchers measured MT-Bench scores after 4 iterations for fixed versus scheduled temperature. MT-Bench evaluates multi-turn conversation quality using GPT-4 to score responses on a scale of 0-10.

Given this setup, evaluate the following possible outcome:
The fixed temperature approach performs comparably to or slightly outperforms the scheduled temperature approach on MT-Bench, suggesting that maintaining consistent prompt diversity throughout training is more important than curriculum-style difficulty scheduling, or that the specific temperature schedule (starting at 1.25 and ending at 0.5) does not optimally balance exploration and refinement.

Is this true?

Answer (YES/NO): NO